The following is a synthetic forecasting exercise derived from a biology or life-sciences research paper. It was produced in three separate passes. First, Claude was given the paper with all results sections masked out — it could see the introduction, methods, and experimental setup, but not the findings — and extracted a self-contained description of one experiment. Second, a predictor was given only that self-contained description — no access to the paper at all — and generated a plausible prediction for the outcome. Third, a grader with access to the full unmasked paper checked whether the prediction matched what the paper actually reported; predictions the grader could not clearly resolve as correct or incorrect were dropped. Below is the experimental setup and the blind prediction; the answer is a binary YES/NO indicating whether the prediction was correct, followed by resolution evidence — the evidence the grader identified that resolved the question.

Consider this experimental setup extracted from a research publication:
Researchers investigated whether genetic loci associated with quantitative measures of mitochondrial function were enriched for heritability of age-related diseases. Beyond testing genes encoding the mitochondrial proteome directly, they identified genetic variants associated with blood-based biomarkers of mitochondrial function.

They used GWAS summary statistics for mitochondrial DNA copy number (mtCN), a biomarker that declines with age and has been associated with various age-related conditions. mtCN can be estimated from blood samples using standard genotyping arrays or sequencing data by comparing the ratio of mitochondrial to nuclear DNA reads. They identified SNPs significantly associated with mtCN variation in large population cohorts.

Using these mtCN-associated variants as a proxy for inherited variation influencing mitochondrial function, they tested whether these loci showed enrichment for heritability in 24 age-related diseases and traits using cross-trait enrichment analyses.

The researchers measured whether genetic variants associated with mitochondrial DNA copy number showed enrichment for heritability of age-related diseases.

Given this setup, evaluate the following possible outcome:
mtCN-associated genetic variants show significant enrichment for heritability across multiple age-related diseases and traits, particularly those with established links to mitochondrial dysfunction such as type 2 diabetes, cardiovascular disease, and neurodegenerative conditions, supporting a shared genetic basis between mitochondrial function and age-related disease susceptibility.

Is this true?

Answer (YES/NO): NO